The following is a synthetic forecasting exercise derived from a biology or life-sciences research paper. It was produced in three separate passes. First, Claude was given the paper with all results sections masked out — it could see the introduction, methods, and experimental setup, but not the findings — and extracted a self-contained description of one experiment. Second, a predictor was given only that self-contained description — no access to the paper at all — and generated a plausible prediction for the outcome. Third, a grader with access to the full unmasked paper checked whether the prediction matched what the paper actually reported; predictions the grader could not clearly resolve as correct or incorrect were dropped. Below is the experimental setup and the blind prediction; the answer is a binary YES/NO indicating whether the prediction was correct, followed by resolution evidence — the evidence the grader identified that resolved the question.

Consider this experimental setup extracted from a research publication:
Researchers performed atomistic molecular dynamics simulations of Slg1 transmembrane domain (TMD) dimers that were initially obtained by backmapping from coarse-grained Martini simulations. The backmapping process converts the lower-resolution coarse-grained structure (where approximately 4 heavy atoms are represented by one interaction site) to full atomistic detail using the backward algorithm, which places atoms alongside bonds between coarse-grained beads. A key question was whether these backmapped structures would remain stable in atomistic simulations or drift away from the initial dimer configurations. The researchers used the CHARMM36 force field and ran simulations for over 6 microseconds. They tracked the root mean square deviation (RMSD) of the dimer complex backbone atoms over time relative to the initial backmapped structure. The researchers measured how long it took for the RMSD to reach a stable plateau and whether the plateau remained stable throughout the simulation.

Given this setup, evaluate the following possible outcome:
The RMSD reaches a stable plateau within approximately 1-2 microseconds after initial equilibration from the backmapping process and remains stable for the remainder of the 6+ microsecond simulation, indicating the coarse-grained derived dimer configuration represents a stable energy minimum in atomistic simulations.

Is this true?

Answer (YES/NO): NO